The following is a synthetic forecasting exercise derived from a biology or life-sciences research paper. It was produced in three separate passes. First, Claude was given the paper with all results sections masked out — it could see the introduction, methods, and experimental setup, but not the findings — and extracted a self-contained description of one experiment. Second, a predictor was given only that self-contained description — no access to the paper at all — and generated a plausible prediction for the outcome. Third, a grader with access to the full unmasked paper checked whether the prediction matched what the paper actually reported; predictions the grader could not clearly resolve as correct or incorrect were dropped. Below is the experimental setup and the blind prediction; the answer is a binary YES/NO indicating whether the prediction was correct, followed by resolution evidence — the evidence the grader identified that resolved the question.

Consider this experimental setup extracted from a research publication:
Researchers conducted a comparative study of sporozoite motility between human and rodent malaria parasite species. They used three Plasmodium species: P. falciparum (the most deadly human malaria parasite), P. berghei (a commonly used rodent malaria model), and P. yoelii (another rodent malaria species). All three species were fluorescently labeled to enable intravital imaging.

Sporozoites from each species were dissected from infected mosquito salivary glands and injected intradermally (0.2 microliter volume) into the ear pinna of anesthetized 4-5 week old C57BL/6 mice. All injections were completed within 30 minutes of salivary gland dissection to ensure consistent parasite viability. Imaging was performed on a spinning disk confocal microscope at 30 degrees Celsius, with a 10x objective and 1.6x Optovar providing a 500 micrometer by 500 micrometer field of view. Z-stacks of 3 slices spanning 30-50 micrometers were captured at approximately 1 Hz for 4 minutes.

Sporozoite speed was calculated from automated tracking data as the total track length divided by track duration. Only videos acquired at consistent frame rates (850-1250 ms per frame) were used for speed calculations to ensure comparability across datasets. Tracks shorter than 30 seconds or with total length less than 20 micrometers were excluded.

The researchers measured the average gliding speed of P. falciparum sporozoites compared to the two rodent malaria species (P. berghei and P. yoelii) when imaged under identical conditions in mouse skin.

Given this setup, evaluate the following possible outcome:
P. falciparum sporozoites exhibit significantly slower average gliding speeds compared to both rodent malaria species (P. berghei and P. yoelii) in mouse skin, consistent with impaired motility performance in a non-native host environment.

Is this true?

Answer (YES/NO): NO